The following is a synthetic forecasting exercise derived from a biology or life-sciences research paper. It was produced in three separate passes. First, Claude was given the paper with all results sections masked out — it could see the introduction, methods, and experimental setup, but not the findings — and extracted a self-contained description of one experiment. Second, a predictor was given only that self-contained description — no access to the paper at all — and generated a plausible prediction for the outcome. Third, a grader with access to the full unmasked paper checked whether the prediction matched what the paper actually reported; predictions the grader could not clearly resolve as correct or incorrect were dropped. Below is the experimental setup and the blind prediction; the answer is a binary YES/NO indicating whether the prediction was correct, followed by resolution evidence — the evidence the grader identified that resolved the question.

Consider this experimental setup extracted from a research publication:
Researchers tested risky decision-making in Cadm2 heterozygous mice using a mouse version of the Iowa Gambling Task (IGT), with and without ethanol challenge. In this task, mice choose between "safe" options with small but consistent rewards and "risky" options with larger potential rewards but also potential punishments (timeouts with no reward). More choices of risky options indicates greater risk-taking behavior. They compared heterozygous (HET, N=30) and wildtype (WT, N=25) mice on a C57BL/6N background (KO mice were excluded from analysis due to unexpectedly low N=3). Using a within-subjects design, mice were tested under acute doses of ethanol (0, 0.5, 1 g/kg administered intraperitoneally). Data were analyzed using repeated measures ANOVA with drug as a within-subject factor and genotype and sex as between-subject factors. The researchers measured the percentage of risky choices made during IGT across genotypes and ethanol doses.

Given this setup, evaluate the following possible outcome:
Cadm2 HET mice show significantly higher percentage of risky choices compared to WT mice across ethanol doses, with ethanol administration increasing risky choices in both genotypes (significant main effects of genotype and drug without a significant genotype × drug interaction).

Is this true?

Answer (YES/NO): NO